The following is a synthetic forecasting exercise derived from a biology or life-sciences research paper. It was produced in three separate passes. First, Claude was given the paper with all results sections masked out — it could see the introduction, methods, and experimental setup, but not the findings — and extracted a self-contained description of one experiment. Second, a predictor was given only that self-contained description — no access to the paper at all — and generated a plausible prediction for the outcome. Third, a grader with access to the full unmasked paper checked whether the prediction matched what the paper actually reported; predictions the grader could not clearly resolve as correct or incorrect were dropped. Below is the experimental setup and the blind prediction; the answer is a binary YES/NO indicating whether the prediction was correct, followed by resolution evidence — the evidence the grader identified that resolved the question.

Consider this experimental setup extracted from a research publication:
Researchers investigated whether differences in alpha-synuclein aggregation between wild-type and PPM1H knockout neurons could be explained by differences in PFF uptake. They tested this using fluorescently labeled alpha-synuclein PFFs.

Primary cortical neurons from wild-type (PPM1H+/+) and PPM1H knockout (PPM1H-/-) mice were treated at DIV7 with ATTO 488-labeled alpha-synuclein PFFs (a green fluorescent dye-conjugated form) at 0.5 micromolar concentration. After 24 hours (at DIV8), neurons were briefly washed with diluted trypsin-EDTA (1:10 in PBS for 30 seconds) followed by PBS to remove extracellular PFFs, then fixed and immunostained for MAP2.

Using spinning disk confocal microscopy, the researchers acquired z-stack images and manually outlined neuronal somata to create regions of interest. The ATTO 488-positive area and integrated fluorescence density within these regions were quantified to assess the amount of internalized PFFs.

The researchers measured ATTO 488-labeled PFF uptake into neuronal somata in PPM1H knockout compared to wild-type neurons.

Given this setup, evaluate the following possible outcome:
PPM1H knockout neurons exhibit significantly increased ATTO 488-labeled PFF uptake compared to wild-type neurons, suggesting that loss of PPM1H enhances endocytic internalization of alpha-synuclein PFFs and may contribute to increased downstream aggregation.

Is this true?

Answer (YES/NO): NO